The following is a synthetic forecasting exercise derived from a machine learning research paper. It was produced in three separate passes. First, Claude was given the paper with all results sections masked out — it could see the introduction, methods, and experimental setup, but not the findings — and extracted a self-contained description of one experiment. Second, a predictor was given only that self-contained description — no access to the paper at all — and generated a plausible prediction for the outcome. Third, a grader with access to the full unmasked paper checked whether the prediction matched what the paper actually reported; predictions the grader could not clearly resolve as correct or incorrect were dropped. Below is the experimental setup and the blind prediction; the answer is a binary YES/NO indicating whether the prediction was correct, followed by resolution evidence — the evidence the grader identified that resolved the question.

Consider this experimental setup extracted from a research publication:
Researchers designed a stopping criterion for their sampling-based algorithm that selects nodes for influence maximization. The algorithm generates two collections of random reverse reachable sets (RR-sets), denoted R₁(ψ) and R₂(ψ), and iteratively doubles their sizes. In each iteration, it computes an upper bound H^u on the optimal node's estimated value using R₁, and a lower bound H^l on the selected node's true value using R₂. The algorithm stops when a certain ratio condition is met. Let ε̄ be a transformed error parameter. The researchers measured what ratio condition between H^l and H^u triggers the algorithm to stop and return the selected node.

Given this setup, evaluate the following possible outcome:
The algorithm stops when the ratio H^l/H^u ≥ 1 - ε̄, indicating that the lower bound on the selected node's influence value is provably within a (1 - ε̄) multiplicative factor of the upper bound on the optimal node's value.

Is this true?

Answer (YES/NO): YES